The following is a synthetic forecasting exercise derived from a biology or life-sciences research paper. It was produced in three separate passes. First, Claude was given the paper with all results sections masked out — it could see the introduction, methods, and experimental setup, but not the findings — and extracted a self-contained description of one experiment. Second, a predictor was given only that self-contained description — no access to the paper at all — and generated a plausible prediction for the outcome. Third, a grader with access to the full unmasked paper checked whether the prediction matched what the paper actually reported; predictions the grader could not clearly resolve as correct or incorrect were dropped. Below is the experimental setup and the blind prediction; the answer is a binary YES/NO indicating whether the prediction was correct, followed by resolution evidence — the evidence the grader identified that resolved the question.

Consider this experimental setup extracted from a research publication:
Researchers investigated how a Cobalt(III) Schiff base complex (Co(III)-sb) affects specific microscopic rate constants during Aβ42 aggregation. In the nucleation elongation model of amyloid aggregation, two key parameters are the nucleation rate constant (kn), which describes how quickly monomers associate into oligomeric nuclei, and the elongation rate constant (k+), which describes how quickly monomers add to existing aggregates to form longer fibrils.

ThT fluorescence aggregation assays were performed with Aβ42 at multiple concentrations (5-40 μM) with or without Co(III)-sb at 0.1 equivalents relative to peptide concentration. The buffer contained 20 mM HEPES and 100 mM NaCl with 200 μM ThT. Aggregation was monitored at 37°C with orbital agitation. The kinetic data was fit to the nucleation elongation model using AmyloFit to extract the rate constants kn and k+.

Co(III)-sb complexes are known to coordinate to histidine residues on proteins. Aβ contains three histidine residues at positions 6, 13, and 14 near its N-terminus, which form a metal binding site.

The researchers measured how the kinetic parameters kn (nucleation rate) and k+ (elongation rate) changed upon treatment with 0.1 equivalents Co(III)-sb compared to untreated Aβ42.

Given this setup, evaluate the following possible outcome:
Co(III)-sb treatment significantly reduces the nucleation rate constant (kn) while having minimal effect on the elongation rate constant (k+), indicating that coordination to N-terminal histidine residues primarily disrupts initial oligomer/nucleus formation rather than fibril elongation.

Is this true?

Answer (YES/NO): NO